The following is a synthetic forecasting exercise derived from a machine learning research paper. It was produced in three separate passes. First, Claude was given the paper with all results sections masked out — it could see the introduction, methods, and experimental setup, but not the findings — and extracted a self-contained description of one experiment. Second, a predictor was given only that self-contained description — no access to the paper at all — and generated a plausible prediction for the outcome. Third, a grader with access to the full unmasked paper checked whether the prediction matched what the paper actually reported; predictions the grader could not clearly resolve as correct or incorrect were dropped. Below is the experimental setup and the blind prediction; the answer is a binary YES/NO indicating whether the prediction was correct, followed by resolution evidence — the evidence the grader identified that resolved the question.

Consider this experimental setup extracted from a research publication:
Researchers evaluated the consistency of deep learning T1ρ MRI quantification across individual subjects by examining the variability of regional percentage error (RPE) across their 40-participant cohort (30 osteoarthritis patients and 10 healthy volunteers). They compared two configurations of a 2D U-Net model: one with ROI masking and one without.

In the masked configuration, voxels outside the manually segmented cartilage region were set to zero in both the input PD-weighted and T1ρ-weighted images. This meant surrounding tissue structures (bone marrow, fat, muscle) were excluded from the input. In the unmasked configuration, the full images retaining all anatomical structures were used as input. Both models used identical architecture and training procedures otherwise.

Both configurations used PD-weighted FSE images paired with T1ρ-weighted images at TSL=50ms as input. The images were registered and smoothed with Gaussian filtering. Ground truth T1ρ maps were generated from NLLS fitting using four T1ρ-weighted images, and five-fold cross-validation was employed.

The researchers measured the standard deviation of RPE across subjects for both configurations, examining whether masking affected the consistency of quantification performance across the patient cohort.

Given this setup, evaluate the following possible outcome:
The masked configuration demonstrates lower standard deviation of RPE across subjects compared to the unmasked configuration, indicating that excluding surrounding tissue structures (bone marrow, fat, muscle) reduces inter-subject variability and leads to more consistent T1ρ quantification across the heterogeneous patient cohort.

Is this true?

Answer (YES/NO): NO